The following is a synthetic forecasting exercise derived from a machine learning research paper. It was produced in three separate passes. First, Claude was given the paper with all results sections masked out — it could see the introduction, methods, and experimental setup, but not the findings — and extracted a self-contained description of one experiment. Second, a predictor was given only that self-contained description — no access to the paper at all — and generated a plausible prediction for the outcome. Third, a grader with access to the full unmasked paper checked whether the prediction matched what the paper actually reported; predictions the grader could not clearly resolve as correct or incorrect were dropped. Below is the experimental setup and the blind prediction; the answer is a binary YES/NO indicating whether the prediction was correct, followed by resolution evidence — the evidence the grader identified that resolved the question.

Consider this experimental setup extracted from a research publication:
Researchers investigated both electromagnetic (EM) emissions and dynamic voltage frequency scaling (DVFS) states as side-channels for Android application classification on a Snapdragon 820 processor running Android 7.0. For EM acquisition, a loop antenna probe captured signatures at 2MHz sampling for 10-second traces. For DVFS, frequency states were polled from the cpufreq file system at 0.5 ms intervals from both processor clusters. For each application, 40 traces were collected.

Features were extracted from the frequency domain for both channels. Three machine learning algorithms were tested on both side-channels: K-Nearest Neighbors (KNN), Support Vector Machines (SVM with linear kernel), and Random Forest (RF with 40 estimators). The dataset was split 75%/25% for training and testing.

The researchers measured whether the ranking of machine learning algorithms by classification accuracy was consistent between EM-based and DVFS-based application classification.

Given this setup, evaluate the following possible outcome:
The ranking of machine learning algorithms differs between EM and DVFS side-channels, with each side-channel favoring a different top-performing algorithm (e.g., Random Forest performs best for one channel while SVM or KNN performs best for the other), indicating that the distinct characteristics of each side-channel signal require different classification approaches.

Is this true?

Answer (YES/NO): YES